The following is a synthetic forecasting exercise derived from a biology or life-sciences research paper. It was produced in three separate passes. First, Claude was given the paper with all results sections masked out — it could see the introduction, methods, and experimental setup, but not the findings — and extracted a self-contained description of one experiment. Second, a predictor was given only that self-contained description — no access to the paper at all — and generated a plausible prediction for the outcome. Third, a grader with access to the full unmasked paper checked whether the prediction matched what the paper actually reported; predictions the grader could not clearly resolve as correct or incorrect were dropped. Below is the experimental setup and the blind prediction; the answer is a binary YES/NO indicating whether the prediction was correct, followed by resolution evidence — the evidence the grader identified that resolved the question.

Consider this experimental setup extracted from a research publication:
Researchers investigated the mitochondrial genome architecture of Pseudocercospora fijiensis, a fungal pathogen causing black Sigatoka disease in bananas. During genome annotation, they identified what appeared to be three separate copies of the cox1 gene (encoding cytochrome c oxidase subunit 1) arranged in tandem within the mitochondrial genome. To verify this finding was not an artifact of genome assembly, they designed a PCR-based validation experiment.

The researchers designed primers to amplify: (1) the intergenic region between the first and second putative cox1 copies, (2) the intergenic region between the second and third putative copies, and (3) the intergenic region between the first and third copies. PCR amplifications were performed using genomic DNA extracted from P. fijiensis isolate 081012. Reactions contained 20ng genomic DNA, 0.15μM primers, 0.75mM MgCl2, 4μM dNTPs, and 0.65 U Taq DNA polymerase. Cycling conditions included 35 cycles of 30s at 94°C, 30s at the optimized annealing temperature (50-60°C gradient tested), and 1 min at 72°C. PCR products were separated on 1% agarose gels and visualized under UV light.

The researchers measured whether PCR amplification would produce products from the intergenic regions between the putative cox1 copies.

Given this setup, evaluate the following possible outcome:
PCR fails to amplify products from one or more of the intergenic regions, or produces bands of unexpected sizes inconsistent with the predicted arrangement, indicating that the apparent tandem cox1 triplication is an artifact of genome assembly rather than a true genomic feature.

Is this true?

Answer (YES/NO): NO